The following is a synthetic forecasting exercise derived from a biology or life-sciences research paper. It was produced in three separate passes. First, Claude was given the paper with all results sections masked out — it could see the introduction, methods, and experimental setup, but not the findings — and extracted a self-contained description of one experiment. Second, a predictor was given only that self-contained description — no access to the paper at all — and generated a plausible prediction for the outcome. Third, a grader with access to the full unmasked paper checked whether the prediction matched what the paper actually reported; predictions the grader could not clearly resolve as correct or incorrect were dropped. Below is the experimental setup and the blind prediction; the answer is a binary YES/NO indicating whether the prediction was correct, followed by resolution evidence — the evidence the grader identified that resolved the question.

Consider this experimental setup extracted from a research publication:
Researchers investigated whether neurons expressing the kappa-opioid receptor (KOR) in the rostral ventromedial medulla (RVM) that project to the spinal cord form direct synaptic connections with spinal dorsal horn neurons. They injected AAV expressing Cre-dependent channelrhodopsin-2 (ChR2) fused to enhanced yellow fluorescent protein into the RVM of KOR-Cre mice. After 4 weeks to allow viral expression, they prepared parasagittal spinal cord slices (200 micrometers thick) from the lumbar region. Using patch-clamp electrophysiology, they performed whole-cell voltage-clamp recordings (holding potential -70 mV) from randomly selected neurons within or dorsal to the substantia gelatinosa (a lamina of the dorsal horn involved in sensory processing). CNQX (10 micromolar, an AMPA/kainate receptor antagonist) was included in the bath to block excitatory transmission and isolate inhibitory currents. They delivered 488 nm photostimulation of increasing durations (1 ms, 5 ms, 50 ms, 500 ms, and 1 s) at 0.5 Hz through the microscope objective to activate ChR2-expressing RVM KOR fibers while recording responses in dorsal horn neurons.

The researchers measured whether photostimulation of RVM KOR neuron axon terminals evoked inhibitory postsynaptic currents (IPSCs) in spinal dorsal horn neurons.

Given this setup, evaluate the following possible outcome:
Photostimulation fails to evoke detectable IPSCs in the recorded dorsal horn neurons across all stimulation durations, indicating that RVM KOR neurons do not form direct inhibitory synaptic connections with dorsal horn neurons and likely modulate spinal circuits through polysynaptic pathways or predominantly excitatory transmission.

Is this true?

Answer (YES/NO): NO